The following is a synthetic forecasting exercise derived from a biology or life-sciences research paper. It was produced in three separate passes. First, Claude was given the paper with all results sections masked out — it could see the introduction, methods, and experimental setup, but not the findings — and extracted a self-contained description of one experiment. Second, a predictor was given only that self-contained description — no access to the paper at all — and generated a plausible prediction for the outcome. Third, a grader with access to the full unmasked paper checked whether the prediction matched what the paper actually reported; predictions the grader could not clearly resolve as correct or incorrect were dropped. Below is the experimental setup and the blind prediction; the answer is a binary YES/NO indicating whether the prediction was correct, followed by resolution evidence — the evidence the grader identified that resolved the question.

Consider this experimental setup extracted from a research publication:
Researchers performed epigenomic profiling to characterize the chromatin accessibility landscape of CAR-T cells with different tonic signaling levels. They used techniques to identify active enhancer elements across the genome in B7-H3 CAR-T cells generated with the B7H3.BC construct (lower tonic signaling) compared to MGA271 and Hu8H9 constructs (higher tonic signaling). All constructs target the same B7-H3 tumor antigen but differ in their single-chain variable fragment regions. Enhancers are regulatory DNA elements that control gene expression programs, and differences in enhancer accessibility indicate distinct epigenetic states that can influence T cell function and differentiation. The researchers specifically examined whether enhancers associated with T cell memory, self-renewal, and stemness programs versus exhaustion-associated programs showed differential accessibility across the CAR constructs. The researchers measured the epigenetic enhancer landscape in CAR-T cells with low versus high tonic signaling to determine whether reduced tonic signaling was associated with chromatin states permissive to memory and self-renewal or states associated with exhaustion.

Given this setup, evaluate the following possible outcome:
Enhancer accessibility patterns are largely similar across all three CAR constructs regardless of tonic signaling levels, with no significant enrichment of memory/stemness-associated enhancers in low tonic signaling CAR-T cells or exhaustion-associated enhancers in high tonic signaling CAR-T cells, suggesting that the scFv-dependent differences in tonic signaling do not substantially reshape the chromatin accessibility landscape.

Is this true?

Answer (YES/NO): NO